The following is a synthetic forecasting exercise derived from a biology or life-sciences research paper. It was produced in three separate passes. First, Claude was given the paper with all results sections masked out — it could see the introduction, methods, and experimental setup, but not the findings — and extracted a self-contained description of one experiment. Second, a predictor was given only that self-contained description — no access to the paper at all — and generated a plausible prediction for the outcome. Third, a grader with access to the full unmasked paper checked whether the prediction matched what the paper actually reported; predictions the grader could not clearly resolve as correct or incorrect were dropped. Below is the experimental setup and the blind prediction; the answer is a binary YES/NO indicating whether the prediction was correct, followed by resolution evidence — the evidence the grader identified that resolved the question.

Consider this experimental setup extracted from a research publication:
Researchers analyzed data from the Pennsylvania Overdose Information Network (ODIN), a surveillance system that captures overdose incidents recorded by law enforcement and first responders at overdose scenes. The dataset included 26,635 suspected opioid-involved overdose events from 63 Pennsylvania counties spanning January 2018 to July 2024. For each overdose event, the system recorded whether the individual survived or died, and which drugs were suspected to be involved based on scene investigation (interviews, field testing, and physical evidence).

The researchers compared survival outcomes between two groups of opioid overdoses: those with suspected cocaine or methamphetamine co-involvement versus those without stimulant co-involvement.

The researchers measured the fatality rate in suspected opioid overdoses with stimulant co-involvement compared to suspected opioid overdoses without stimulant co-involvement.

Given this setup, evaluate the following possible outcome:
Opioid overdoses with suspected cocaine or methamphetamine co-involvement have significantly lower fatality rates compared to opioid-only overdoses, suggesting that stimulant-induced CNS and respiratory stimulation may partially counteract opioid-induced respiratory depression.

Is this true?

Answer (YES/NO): NO